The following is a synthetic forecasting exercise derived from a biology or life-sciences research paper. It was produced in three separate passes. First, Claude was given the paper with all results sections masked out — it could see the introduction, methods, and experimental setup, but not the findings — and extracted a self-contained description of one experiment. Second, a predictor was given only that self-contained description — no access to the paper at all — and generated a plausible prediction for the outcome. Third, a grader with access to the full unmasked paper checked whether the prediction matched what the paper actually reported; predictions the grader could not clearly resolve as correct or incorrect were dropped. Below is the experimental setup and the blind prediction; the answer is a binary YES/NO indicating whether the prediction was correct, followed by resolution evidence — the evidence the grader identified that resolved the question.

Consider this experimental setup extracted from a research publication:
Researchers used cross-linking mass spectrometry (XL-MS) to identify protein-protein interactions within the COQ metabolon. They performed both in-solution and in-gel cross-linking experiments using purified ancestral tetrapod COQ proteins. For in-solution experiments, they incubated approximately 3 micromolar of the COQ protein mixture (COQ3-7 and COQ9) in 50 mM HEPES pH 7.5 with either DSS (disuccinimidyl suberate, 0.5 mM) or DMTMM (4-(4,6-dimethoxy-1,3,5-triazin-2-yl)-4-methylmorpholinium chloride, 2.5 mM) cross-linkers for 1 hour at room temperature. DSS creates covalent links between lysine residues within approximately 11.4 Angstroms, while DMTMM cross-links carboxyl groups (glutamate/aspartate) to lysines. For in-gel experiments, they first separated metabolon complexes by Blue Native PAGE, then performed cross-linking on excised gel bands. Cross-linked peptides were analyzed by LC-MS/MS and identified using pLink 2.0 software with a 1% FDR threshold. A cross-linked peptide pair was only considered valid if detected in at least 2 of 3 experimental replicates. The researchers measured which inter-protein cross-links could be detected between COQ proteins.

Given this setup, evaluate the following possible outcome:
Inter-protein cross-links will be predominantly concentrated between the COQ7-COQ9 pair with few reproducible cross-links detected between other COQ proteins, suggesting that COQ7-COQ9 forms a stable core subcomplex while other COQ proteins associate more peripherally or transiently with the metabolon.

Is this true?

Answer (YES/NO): NO